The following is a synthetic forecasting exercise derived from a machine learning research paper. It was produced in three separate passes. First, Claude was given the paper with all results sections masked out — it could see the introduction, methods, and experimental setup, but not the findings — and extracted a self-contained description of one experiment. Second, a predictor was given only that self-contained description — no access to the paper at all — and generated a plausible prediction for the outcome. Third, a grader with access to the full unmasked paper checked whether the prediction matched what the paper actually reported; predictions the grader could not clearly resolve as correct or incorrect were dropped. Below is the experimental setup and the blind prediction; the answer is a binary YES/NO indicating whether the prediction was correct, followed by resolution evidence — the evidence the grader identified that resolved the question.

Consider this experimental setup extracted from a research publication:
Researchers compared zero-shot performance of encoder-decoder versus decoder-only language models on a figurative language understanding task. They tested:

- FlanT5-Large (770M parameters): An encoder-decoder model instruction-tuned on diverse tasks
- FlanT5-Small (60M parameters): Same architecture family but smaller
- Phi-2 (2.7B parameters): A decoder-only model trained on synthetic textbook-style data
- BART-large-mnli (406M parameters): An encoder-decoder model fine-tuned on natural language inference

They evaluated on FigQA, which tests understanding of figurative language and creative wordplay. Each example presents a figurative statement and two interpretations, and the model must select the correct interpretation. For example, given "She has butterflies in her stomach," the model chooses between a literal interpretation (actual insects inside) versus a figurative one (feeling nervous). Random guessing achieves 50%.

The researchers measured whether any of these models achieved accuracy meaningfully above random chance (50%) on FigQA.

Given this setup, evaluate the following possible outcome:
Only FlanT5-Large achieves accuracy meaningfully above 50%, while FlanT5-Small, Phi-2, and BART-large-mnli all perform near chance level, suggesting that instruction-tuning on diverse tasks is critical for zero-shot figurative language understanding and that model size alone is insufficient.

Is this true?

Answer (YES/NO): NO